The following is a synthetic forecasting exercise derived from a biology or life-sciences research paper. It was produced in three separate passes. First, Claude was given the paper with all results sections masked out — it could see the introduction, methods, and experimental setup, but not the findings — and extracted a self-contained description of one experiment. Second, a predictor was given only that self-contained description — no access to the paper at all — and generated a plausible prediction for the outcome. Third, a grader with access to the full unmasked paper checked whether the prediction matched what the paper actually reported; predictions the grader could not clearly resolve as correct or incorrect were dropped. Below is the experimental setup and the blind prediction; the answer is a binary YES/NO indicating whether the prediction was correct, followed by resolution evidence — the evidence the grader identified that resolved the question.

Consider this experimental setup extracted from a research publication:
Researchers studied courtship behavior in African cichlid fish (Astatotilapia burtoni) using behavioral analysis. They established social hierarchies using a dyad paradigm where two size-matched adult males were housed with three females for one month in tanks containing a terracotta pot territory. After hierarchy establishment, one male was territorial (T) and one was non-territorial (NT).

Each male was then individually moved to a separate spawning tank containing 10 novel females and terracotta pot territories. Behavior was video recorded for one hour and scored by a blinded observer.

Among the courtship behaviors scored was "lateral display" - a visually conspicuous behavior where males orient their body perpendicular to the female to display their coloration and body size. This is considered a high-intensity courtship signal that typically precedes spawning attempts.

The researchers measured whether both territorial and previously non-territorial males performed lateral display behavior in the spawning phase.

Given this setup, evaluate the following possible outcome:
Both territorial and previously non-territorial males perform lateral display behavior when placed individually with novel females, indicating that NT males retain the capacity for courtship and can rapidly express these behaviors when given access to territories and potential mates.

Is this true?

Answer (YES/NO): NO